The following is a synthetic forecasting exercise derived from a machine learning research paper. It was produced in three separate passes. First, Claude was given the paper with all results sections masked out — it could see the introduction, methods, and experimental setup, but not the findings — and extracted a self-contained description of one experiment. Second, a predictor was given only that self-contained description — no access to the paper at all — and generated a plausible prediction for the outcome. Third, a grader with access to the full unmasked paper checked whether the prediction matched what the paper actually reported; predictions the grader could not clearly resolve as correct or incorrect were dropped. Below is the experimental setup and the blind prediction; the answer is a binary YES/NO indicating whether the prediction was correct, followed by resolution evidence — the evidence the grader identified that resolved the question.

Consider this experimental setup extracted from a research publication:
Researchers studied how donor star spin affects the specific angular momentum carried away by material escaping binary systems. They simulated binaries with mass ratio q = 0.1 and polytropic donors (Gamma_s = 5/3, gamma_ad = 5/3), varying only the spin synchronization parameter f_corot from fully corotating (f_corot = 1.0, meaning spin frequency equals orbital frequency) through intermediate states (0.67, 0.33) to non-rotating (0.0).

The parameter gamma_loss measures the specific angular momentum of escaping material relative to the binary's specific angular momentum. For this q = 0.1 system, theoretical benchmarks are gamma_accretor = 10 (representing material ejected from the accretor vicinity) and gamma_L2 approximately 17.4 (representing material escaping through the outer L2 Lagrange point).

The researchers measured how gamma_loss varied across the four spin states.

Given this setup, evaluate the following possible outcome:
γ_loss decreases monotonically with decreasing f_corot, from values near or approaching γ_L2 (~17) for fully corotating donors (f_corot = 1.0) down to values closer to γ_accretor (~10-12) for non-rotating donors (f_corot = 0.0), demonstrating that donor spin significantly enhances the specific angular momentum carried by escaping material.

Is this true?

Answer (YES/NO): NO